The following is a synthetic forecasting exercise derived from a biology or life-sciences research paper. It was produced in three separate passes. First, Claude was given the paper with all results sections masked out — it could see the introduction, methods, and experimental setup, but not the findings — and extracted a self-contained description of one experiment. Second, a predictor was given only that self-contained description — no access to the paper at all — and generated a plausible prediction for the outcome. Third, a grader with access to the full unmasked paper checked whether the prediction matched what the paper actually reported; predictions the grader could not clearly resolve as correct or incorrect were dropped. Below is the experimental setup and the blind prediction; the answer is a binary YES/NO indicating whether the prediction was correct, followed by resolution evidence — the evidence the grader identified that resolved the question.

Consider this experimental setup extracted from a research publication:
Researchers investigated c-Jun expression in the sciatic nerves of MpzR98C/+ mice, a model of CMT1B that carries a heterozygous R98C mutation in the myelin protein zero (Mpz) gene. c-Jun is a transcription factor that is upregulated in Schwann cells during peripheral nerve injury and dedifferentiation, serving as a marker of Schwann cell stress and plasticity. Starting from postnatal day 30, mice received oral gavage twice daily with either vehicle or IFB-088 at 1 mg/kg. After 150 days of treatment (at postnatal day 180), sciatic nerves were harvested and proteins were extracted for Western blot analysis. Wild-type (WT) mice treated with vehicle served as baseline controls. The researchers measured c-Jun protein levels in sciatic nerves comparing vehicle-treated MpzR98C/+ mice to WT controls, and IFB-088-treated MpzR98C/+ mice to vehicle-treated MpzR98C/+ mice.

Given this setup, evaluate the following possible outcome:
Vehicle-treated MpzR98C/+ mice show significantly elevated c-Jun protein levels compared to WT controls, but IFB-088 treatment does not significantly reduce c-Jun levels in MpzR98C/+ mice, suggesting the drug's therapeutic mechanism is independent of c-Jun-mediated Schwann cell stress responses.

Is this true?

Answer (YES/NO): NO